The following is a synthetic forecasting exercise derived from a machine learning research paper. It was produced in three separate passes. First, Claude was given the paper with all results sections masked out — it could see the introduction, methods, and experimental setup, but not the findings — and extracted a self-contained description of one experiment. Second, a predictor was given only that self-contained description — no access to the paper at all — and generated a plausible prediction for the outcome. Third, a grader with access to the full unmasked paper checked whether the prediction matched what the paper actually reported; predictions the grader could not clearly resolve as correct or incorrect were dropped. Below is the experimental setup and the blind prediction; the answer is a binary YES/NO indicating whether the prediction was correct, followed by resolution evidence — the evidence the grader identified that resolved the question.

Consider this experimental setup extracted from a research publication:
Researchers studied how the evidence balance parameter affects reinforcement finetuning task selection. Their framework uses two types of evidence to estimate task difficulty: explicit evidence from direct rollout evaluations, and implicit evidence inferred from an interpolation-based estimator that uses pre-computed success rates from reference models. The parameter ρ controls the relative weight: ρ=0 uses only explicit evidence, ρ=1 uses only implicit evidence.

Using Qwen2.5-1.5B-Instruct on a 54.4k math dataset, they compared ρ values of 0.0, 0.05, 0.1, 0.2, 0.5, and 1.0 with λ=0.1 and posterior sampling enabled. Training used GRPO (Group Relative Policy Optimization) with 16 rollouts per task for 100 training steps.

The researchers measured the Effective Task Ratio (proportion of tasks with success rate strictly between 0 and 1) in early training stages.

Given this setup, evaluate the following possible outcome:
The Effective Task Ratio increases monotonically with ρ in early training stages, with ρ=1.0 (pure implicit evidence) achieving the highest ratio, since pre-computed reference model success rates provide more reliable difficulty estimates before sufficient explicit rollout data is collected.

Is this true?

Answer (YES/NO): NO